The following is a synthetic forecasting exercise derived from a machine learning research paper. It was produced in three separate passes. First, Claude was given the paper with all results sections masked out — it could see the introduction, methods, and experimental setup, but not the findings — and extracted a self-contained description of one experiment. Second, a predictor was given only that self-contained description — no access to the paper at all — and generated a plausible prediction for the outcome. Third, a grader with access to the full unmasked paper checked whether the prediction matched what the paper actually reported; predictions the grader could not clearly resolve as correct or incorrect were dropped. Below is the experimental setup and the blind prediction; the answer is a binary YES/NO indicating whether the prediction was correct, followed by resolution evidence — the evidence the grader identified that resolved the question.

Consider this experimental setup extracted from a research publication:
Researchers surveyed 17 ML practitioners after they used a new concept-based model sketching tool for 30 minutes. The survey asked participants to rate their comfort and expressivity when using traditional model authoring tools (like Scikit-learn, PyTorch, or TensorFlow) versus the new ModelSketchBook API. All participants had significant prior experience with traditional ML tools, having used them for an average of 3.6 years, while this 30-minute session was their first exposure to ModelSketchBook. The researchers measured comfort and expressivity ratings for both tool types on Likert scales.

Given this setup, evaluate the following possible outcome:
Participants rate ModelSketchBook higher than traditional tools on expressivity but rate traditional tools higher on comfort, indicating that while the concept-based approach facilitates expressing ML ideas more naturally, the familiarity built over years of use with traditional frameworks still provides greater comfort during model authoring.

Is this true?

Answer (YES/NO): NO